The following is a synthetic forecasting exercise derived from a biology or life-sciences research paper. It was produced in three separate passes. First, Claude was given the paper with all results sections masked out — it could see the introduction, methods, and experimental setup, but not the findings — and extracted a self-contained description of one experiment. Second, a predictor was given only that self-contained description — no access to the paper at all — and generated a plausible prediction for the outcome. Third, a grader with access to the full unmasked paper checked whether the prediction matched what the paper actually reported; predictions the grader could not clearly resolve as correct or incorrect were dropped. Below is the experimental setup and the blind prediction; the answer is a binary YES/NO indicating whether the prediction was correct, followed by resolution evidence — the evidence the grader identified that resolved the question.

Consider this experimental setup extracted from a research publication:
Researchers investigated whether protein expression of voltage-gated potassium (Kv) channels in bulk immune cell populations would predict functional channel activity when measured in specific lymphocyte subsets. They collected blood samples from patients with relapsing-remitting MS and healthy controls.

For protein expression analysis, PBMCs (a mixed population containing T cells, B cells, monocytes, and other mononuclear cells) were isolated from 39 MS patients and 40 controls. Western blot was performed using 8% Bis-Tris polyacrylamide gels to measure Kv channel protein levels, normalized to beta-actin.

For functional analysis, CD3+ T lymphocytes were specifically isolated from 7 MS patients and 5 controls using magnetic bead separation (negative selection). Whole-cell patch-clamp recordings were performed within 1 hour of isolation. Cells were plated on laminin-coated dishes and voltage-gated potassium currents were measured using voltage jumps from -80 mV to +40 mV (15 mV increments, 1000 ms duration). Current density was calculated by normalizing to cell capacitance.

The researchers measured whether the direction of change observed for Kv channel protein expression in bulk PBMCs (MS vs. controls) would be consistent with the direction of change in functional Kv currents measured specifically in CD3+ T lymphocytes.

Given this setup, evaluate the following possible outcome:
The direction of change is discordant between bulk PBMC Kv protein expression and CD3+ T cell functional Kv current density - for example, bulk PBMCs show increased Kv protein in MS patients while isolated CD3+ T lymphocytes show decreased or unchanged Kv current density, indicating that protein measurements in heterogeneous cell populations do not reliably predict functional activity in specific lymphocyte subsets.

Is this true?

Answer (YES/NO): YES